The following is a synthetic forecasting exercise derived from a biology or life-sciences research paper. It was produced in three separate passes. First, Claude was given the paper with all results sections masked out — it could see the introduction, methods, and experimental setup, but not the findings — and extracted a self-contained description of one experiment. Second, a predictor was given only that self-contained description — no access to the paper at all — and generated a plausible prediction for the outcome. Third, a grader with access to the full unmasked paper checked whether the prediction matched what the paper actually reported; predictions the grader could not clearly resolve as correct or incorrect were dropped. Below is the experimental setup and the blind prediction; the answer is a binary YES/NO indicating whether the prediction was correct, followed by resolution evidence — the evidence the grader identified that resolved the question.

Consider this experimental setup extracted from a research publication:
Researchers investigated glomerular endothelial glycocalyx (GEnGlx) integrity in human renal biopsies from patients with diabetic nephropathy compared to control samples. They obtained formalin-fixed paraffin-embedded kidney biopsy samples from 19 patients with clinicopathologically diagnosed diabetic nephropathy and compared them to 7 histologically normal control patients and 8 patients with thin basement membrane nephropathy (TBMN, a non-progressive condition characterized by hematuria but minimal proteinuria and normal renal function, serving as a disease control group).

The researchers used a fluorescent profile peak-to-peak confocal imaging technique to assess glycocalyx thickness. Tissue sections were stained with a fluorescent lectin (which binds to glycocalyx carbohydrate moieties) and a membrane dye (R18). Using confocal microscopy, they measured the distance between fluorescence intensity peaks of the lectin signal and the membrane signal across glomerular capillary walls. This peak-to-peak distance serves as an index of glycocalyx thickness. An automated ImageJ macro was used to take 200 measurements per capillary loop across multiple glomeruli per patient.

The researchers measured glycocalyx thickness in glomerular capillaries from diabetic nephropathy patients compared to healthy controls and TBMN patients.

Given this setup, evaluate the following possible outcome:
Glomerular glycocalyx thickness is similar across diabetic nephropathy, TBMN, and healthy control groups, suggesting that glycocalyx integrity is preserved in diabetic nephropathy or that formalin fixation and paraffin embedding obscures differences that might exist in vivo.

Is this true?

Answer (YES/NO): NO